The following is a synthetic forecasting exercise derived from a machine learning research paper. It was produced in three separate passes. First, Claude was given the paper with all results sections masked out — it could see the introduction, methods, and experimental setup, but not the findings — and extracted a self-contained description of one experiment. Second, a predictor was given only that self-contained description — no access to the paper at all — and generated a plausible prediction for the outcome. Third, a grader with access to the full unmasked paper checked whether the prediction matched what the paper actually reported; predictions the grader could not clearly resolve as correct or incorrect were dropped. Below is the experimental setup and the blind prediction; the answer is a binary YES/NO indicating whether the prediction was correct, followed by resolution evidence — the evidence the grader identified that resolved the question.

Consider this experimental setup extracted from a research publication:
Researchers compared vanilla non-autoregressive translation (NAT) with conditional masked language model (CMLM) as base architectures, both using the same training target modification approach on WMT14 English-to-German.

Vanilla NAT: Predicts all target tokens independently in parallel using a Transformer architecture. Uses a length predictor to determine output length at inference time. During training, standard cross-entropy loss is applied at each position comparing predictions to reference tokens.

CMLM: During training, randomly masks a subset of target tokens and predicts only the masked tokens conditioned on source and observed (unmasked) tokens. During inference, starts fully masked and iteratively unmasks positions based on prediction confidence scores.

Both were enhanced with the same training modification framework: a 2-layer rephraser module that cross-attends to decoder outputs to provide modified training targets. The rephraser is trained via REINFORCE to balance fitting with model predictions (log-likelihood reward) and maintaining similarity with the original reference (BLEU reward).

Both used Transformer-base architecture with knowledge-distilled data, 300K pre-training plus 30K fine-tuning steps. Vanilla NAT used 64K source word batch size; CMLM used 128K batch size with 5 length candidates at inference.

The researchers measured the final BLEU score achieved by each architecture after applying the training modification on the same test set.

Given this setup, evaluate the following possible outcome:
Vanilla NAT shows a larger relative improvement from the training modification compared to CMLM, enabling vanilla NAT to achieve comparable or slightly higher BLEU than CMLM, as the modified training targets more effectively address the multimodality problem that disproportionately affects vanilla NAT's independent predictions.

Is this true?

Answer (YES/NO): NO